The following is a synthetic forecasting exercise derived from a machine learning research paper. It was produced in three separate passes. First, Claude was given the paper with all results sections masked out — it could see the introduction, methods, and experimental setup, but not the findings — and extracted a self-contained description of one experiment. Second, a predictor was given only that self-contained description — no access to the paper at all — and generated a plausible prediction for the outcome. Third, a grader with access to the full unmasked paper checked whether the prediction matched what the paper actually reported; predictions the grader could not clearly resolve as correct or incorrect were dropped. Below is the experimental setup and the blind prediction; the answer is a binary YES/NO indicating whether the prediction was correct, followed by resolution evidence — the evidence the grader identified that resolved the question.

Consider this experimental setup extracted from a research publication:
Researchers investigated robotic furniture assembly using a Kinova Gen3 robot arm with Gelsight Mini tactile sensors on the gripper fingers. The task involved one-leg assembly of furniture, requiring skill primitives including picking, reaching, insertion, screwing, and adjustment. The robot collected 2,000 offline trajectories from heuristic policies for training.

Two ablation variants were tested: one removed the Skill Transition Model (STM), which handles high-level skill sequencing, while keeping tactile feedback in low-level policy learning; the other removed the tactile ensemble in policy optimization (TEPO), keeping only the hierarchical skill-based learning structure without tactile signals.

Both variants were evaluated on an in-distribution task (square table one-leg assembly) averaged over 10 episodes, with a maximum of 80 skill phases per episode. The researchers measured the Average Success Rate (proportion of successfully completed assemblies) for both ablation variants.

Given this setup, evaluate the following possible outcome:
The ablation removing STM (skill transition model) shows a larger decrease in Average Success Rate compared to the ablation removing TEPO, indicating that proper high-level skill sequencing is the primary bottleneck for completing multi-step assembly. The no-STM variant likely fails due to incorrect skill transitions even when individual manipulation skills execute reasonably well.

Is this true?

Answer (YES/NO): YES